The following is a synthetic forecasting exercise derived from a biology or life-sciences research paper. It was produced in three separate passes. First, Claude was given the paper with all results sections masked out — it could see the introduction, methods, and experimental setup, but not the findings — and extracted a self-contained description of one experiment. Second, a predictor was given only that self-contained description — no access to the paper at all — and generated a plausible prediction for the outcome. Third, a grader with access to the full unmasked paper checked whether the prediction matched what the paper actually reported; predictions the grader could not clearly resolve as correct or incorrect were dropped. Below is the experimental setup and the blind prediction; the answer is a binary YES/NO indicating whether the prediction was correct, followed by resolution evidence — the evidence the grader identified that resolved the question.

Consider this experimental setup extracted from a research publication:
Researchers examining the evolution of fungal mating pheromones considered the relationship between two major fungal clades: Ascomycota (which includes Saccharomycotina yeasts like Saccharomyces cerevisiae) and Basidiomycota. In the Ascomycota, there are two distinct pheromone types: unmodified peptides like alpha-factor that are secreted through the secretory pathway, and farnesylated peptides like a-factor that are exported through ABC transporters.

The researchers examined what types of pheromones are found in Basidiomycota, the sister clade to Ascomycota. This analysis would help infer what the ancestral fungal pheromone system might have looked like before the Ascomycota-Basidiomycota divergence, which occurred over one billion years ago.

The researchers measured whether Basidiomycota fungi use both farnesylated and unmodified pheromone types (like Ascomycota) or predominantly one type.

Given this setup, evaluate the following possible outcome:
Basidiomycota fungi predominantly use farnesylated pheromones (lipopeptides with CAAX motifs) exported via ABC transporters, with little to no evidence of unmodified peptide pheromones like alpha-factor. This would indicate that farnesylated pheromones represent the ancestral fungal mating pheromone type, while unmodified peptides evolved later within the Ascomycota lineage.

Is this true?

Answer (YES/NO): YES